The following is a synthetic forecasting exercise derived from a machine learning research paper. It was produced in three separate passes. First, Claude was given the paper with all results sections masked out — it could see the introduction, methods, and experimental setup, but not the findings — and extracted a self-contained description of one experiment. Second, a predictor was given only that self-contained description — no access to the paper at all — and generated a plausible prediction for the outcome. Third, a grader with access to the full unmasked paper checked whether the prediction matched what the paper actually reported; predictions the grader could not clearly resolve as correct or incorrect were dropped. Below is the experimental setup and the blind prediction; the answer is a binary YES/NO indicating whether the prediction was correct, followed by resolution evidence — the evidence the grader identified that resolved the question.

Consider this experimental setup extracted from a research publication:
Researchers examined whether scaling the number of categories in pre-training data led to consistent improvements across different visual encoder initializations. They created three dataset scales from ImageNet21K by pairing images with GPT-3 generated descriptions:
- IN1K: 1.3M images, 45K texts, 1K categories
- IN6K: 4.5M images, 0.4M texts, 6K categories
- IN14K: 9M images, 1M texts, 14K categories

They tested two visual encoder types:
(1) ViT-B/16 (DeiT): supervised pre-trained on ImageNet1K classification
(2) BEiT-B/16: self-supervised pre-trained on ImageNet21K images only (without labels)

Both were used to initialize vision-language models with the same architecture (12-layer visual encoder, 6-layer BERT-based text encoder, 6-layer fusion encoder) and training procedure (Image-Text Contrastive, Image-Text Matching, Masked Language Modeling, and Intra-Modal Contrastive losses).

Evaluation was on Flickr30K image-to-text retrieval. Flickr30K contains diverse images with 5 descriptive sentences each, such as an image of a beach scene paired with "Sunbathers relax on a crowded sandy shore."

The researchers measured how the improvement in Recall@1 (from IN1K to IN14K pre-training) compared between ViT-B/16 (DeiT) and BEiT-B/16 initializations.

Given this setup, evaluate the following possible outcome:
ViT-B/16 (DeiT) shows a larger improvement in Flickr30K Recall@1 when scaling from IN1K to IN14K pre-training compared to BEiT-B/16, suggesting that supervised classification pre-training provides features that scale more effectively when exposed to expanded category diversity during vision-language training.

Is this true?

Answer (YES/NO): YES